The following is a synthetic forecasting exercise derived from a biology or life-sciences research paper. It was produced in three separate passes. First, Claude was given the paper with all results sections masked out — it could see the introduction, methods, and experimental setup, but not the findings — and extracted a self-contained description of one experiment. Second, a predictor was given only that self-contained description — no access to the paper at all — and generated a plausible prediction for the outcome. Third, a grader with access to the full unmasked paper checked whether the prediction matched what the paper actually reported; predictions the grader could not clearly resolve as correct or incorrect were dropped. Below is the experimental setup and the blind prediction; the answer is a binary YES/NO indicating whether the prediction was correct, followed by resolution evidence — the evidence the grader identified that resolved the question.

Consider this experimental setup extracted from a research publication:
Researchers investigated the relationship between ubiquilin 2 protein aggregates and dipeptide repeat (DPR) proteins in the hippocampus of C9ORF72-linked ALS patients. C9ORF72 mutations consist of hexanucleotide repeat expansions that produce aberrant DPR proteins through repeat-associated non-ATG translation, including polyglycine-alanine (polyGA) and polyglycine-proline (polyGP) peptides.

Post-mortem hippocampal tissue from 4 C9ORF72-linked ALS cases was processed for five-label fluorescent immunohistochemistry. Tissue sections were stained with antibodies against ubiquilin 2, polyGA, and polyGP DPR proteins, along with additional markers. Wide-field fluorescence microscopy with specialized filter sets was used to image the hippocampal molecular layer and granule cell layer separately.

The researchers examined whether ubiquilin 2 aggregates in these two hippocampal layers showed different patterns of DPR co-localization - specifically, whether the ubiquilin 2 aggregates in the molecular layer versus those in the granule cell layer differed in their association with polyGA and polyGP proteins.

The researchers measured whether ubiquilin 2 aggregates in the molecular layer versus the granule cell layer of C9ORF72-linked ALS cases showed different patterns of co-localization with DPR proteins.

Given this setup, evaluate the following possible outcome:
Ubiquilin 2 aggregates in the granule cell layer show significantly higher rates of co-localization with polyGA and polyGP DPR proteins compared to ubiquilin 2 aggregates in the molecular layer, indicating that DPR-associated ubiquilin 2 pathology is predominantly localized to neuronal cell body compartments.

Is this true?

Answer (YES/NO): YES